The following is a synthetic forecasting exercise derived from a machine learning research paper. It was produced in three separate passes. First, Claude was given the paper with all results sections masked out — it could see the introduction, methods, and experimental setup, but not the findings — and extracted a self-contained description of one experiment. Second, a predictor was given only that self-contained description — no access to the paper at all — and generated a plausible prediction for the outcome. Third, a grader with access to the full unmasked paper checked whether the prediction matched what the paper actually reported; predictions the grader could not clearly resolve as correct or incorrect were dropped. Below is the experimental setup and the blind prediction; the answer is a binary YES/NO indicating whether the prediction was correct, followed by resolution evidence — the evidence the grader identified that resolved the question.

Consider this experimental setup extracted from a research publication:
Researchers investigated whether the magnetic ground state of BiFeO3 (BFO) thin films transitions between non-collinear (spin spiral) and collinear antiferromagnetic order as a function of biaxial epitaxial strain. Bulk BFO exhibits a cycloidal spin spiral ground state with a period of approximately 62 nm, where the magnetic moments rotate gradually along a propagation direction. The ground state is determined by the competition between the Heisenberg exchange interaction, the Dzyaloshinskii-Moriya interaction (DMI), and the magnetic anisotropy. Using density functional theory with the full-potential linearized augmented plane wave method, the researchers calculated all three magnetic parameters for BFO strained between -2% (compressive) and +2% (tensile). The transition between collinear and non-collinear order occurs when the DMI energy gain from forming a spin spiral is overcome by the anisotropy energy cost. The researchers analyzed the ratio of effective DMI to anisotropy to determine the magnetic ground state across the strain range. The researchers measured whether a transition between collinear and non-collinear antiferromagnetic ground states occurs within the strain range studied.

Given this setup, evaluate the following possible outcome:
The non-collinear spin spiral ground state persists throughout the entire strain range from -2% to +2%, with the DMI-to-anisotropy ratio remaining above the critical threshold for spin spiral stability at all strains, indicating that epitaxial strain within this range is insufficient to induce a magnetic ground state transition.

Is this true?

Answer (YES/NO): NO